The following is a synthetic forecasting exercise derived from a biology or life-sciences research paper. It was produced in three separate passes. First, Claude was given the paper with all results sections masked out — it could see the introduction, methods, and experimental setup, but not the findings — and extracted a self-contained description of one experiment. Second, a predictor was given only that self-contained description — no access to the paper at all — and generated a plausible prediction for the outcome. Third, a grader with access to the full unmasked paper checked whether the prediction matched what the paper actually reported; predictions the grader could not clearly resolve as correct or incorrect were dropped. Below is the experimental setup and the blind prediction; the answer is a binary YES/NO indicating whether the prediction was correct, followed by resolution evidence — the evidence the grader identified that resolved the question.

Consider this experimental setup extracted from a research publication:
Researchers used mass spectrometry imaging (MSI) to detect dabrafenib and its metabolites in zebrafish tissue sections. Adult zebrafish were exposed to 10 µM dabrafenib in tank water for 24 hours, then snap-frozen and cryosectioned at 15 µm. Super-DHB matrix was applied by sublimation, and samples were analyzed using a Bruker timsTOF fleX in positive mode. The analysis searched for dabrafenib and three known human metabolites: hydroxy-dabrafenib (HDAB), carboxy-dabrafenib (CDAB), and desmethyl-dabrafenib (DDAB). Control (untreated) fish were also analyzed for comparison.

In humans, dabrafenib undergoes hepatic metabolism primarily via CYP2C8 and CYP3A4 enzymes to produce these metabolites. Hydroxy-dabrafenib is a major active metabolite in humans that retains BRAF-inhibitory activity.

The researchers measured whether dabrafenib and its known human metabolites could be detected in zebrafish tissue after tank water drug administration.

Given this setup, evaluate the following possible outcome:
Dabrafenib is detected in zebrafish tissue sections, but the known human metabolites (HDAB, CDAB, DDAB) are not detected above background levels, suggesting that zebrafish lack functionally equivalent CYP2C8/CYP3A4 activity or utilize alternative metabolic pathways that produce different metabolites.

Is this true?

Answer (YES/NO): NO